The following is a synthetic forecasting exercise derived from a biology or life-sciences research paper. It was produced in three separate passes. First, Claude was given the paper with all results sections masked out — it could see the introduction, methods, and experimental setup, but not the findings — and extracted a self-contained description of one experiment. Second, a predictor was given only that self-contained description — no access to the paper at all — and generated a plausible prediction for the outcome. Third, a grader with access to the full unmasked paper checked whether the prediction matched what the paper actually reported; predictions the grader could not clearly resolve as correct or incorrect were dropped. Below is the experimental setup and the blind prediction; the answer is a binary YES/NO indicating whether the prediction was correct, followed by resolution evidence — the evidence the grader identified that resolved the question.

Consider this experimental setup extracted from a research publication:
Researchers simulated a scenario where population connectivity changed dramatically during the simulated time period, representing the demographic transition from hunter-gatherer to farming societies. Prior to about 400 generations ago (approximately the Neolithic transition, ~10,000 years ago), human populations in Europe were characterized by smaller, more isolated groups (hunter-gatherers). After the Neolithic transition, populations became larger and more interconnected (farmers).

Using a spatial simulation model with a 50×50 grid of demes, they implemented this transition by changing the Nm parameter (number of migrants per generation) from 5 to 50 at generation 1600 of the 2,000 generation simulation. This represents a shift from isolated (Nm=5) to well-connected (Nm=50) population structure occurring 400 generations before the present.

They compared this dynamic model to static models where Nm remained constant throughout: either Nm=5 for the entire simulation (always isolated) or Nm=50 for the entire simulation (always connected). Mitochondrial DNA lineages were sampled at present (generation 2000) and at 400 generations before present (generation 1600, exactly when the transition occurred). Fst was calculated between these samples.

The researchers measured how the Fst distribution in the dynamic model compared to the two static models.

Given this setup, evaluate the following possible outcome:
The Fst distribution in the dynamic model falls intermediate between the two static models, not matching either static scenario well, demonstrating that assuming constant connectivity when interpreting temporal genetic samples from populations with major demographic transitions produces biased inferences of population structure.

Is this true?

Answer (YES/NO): YES